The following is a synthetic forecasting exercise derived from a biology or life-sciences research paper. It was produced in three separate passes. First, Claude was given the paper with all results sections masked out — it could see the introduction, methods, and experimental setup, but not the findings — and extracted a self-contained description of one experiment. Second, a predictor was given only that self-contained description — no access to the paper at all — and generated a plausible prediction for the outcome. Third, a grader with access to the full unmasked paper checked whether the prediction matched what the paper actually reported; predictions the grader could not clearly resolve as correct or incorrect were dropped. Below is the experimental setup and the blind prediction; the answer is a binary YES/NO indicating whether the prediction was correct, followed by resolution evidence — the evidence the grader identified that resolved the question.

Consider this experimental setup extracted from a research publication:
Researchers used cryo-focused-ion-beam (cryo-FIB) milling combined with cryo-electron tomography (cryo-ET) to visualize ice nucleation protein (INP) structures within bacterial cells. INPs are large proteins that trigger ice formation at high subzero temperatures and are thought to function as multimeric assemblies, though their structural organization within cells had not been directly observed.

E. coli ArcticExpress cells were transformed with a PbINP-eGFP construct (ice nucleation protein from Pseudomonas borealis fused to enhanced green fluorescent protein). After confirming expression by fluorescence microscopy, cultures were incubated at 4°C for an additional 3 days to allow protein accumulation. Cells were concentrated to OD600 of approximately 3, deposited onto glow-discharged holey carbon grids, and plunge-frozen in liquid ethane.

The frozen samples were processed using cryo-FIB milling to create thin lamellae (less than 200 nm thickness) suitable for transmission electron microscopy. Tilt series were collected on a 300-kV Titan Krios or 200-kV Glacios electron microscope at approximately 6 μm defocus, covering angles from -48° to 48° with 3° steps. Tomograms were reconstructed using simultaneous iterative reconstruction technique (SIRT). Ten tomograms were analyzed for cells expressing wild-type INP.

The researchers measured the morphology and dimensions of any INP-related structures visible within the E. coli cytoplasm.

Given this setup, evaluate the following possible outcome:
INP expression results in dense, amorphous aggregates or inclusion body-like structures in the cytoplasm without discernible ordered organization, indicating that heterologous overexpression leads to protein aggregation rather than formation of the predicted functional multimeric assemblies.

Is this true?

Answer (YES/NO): NO